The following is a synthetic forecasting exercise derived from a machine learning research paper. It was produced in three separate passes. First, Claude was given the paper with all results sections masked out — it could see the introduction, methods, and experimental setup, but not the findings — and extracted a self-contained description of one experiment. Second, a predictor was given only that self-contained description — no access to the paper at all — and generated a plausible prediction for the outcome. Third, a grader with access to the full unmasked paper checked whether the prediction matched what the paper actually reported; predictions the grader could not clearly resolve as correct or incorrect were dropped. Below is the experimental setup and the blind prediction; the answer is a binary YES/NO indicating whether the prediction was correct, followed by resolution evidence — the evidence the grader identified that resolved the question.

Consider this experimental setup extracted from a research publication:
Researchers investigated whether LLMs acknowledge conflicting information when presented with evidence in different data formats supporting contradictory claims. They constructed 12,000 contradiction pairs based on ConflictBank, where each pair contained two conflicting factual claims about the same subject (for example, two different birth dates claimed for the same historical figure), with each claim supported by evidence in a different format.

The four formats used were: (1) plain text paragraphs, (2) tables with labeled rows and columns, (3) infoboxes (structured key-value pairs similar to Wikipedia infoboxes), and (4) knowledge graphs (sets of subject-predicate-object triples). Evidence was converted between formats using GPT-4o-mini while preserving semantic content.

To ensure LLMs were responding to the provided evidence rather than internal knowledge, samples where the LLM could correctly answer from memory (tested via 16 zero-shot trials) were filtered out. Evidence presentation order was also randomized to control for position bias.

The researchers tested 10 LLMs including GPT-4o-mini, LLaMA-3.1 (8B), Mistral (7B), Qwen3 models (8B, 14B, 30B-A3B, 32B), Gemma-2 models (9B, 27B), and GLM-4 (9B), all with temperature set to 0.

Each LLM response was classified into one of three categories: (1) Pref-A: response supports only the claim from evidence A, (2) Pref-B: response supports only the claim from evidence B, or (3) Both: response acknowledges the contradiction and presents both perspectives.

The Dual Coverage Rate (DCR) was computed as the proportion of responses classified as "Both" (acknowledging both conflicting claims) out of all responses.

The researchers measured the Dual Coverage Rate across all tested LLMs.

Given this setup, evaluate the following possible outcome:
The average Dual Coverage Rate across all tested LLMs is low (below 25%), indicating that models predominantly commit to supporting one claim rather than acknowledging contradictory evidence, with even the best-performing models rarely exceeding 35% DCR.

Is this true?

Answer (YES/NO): YES